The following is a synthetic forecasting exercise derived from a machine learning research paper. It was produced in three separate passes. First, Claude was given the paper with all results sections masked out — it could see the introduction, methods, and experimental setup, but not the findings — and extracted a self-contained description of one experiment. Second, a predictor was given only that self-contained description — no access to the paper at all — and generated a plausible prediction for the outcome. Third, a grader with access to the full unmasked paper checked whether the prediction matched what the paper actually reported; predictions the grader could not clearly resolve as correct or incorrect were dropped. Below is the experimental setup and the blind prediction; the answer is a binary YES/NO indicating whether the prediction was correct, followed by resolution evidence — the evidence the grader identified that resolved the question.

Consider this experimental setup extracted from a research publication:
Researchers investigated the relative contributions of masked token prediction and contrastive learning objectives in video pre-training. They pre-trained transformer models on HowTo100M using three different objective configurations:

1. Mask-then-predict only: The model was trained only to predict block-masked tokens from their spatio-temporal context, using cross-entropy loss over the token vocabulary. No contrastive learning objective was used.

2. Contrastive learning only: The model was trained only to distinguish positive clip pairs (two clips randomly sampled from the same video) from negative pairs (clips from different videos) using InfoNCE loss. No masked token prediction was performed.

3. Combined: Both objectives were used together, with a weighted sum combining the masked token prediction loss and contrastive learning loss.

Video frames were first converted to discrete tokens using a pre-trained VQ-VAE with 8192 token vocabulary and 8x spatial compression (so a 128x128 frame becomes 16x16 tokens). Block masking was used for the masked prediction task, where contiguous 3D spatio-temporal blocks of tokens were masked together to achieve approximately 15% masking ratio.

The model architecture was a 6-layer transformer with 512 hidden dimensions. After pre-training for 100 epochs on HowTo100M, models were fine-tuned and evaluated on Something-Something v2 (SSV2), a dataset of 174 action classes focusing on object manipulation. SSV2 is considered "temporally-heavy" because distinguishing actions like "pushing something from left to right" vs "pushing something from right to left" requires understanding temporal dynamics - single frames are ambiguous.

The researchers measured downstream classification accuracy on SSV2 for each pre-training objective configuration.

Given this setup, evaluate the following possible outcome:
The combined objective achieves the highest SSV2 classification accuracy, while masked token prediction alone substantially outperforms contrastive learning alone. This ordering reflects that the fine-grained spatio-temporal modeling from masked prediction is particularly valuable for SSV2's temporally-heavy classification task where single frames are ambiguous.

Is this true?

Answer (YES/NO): NO